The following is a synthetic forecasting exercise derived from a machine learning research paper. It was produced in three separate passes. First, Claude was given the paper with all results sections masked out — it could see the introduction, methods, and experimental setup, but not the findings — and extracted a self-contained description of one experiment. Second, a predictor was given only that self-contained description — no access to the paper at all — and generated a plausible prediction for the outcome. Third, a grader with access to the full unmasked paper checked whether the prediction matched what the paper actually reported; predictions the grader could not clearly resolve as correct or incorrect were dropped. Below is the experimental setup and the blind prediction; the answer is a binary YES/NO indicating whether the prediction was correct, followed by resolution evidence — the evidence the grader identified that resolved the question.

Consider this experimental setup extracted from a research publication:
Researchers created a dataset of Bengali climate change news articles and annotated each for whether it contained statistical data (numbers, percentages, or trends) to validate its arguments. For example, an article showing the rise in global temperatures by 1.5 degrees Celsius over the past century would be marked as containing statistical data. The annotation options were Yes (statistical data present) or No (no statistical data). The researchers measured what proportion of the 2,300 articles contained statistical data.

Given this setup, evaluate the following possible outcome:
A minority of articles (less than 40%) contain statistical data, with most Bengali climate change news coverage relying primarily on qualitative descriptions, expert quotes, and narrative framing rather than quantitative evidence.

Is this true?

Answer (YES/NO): YES